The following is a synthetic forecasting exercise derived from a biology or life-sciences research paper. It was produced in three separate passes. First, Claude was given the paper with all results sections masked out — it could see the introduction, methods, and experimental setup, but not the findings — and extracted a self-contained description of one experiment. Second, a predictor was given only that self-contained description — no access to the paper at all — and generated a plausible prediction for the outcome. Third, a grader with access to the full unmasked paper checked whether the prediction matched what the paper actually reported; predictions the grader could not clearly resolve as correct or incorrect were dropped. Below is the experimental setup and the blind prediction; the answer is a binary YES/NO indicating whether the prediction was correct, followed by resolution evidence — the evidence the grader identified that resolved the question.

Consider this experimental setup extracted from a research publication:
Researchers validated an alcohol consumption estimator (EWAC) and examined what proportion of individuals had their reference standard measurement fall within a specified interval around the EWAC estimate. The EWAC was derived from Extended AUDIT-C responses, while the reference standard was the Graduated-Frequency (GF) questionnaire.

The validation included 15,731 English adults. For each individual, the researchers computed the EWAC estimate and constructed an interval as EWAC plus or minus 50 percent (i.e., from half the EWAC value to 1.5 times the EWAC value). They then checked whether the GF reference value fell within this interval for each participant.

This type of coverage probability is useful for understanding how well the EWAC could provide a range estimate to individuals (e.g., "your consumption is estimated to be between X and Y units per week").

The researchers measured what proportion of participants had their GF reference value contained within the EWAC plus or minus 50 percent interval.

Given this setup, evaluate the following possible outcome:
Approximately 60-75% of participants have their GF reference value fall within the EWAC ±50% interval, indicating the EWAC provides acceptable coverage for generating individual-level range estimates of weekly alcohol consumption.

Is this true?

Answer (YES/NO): NO